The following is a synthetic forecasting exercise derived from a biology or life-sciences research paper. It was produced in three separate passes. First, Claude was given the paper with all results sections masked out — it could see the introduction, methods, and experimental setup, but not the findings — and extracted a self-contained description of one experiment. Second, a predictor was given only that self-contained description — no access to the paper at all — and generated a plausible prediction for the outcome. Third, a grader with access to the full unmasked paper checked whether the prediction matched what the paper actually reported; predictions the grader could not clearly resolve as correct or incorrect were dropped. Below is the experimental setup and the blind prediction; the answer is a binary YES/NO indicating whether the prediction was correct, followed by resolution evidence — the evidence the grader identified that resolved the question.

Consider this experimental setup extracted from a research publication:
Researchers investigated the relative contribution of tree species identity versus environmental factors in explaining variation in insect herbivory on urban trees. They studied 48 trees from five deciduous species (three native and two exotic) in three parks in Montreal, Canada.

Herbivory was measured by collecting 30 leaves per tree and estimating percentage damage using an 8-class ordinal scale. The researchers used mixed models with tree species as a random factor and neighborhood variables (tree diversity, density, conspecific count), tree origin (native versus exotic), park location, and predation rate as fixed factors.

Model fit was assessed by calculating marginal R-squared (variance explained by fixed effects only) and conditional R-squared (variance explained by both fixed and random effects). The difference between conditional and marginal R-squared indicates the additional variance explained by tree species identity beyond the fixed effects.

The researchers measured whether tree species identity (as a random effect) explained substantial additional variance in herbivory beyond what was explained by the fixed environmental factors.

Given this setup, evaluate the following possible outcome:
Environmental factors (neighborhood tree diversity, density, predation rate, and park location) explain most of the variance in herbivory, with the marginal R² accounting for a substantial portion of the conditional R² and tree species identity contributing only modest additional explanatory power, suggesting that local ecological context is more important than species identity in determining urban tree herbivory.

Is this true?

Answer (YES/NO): NO